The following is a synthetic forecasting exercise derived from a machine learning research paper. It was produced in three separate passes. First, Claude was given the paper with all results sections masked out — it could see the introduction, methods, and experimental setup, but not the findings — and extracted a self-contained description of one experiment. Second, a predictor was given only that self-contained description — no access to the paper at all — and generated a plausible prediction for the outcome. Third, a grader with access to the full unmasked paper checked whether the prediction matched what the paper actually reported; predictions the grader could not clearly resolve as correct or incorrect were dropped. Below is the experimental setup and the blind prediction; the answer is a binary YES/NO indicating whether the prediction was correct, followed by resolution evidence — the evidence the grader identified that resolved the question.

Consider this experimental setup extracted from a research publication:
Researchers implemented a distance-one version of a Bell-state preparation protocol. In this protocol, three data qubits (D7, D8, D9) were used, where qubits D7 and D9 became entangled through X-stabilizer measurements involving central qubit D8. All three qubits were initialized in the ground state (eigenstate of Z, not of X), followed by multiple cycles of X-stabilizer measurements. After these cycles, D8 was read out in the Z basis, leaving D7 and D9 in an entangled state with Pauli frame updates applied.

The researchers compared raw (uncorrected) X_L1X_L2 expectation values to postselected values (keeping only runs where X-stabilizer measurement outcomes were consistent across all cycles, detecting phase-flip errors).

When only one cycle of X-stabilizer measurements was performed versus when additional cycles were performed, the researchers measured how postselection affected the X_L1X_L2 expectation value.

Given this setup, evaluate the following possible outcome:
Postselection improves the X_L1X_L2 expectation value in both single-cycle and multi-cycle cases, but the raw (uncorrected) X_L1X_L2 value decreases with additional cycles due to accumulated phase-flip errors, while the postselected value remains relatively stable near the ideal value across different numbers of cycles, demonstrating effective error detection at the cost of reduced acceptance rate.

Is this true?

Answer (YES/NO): NO